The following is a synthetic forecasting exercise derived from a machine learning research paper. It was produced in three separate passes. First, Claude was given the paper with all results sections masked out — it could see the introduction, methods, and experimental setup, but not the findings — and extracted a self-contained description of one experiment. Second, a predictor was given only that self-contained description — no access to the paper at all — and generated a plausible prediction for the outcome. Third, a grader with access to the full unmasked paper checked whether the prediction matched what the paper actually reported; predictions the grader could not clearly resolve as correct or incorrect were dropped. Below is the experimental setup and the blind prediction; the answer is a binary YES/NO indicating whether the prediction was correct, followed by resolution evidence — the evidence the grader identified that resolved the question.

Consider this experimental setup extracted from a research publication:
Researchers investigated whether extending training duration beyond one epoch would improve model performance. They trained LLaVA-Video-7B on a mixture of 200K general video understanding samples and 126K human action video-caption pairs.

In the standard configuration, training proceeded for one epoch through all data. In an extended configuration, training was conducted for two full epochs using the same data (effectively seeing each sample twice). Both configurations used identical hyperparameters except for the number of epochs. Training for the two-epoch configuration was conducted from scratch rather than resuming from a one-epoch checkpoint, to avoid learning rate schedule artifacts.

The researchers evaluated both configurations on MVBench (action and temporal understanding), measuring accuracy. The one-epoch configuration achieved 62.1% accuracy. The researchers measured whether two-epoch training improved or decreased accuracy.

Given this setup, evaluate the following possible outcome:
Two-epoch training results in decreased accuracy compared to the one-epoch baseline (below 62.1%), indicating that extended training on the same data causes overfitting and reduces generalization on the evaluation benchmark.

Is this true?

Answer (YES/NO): NO